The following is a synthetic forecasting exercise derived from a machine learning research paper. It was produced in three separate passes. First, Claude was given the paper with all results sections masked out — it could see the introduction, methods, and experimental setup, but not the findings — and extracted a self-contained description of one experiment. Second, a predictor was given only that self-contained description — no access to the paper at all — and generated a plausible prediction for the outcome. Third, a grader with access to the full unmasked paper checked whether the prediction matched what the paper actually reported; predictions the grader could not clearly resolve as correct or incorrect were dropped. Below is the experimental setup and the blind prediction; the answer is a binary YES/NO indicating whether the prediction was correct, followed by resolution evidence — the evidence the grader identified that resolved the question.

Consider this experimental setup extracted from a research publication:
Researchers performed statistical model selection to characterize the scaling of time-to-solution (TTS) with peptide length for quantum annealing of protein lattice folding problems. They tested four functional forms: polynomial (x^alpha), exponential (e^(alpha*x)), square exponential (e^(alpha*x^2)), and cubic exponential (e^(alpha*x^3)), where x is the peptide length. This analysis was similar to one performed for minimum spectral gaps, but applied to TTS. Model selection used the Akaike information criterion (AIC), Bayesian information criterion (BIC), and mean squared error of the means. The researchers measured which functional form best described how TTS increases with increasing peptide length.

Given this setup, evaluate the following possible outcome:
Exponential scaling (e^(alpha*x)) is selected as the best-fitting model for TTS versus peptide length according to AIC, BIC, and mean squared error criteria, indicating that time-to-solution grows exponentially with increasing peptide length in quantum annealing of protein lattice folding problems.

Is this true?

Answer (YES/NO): NO